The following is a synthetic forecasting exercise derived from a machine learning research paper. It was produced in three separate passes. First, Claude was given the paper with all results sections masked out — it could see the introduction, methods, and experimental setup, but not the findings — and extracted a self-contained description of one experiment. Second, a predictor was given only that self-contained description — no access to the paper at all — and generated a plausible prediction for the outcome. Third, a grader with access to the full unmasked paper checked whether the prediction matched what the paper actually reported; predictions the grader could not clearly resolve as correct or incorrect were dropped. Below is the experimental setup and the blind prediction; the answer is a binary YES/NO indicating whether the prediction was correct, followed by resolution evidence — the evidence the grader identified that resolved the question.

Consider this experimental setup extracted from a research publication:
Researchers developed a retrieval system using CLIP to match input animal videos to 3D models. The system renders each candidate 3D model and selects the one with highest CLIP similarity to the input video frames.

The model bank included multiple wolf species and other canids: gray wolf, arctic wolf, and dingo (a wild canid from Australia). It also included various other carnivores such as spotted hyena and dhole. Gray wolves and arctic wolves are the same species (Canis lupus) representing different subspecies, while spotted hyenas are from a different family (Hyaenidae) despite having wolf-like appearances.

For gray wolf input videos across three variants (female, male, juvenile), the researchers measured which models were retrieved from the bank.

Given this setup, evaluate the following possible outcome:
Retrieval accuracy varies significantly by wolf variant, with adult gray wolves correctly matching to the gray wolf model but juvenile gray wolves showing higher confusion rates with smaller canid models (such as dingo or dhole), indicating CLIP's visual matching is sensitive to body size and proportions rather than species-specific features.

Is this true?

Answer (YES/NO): NO